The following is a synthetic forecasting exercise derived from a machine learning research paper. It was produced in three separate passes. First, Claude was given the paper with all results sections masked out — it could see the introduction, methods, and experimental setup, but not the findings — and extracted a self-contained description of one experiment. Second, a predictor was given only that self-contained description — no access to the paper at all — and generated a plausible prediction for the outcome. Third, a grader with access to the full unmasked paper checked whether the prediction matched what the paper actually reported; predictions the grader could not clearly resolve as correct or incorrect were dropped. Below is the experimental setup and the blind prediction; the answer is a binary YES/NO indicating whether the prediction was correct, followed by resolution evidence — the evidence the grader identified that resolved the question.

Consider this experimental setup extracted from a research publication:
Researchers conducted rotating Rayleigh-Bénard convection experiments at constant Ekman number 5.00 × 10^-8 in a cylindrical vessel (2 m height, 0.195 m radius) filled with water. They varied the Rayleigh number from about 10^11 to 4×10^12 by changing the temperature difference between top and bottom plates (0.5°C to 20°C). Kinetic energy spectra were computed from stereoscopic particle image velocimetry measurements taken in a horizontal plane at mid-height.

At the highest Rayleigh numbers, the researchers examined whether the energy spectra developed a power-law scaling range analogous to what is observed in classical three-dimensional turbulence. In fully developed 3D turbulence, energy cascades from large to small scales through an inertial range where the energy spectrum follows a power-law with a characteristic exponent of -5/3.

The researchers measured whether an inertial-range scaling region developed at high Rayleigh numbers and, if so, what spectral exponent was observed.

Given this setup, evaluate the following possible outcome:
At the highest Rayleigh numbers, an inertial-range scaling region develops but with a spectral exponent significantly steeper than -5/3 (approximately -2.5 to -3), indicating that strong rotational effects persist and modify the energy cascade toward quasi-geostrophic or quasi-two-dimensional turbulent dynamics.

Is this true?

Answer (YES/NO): NO